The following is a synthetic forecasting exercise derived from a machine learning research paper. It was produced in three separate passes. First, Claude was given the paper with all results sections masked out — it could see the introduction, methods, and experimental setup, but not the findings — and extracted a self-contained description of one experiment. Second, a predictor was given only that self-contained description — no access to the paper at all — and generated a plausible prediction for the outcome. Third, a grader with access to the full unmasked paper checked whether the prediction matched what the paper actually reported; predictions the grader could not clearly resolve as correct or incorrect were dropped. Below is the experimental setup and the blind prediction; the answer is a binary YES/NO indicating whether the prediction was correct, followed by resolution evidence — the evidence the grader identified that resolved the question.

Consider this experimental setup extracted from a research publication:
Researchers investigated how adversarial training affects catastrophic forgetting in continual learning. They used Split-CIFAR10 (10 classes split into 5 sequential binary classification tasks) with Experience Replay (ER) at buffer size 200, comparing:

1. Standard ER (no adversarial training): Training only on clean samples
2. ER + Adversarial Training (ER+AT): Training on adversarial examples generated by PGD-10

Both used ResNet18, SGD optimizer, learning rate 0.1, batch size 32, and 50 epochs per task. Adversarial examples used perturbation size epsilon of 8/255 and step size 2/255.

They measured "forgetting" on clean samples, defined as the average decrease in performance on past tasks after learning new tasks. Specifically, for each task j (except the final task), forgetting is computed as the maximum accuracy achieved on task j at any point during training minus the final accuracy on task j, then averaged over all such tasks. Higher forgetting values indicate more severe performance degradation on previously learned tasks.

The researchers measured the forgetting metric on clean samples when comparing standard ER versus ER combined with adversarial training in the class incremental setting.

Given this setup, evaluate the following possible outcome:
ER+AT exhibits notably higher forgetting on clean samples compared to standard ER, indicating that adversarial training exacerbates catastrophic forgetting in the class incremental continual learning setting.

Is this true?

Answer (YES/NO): YES